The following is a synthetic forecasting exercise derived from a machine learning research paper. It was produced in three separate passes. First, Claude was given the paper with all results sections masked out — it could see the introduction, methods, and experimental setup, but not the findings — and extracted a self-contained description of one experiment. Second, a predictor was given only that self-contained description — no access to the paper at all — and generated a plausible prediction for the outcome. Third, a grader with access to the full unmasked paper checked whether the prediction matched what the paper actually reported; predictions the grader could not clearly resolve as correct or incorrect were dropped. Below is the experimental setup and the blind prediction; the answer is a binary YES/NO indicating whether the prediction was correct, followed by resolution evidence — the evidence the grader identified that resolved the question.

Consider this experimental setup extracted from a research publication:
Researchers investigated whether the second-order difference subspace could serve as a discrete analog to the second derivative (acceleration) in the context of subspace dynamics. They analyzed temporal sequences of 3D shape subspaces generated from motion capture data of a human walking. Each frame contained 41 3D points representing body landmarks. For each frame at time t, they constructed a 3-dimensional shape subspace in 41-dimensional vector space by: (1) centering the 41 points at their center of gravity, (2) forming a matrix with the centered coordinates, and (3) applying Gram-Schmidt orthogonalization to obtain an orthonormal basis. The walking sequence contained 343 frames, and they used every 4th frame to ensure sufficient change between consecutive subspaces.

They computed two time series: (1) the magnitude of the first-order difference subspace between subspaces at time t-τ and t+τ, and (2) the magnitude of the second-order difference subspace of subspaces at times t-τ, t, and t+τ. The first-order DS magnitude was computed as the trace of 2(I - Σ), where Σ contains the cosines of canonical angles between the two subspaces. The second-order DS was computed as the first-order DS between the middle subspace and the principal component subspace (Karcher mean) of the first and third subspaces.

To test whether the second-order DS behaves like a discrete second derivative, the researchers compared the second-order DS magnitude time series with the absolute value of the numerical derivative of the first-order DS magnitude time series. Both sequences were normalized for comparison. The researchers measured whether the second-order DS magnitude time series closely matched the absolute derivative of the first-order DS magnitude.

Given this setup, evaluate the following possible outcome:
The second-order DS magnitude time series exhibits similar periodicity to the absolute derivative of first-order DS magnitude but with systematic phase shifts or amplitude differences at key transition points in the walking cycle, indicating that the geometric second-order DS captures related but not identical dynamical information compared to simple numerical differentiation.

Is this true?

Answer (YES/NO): NO